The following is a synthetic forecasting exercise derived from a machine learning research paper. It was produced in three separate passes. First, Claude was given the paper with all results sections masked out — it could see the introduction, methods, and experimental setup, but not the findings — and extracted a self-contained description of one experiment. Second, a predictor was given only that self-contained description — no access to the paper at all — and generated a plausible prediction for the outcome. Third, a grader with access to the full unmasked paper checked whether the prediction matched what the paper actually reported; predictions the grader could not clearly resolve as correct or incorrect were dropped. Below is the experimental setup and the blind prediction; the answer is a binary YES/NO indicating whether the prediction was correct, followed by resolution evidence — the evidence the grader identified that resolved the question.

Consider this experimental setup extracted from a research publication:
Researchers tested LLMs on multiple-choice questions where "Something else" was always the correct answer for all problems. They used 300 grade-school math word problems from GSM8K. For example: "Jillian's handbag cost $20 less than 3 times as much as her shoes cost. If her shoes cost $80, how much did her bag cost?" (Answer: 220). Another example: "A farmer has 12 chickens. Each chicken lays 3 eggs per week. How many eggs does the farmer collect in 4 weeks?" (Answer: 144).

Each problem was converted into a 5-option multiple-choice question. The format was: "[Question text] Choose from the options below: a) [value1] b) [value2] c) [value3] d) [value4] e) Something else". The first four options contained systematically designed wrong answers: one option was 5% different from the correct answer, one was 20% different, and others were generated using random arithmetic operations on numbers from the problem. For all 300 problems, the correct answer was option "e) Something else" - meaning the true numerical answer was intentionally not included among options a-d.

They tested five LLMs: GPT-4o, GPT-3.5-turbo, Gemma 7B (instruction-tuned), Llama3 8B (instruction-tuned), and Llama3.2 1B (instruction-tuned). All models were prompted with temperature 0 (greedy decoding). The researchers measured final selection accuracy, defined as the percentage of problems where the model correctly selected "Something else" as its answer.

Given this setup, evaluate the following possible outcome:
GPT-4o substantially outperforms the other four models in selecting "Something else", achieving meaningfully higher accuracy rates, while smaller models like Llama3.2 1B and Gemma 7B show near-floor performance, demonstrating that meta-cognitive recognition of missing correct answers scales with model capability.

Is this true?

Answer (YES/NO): YES